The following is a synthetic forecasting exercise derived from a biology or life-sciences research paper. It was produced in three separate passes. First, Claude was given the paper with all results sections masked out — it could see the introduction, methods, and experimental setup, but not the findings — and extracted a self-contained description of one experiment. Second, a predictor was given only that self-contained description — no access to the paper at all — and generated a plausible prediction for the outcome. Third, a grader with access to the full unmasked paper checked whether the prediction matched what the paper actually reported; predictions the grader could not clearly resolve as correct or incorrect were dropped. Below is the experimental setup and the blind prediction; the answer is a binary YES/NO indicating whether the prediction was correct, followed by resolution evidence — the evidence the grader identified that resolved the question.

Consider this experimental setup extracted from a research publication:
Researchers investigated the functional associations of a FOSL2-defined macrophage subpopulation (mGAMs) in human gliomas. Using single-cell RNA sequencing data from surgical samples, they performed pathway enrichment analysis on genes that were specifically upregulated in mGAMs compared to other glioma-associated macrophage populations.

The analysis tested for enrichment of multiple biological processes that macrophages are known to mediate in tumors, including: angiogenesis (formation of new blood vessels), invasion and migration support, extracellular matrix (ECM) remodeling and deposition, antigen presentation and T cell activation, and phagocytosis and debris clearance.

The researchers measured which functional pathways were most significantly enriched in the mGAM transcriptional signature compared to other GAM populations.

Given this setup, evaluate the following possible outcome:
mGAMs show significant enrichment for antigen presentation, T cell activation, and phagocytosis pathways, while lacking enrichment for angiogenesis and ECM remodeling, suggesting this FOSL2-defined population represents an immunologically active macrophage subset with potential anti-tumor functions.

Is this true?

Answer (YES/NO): NO